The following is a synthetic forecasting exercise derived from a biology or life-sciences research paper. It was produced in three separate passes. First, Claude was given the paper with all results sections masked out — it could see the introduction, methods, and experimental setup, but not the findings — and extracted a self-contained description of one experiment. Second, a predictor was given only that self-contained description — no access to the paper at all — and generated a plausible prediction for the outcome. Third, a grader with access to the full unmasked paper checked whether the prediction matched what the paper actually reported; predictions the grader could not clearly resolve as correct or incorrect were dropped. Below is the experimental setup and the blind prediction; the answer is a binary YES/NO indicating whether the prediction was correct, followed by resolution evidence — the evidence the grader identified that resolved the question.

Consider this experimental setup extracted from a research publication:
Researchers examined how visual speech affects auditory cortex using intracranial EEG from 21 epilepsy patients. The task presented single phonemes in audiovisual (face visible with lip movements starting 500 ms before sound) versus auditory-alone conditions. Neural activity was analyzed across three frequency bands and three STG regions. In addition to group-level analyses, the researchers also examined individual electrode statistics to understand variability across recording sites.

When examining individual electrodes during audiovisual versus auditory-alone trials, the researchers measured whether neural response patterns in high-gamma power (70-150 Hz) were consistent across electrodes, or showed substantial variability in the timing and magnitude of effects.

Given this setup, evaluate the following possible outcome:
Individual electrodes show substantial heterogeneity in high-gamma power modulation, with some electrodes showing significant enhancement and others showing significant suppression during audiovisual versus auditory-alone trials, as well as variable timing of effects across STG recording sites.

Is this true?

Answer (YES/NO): YES